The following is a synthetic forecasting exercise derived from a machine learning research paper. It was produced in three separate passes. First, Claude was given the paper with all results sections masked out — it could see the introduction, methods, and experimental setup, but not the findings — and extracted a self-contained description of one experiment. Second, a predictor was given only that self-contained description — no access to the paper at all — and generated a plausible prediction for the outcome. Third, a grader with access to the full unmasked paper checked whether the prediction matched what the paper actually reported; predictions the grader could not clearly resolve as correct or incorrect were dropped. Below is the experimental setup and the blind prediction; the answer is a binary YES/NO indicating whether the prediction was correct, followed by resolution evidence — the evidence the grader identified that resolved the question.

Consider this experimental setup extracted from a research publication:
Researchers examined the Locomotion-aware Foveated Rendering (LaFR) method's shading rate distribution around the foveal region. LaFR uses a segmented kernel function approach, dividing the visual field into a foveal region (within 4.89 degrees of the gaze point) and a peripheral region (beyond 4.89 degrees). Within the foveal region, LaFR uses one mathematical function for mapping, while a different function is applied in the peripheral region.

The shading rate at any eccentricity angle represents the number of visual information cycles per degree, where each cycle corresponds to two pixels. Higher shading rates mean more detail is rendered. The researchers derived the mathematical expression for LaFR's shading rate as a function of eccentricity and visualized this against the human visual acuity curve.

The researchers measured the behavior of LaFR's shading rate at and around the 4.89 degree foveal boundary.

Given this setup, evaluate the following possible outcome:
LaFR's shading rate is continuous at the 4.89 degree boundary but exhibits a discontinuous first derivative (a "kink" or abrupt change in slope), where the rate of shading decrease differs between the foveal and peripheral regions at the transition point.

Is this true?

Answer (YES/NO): NO